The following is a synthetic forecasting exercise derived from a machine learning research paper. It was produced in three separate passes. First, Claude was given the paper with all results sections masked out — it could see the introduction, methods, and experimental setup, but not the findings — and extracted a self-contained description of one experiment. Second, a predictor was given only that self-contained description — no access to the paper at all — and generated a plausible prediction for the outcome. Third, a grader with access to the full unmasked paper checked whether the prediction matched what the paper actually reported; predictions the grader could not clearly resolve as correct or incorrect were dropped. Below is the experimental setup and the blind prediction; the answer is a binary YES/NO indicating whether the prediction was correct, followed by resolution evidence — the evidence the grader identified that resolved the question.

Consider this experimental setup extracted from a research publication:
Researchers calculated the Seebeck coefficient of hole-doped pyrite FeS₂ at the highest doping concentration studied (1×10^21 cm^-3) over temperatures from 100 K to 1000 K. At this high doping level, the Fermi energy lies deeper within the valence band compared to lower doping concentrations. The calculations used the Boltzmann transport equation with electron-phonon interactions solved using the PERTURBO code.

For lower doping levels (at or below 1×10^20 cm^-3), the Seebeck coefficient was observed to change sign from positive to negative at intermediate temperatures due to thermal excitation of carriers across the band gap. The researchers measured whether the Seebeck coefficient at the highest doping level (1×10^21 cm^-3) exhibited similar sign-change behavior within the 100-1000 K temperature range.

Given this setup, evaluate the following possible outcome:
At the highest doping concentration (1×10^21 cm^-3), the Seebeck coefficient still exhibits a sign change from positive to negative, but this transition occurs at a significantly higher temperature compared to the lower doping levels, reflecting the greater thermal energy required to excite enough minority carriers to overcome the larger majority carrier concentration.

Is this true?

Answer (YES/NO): NO